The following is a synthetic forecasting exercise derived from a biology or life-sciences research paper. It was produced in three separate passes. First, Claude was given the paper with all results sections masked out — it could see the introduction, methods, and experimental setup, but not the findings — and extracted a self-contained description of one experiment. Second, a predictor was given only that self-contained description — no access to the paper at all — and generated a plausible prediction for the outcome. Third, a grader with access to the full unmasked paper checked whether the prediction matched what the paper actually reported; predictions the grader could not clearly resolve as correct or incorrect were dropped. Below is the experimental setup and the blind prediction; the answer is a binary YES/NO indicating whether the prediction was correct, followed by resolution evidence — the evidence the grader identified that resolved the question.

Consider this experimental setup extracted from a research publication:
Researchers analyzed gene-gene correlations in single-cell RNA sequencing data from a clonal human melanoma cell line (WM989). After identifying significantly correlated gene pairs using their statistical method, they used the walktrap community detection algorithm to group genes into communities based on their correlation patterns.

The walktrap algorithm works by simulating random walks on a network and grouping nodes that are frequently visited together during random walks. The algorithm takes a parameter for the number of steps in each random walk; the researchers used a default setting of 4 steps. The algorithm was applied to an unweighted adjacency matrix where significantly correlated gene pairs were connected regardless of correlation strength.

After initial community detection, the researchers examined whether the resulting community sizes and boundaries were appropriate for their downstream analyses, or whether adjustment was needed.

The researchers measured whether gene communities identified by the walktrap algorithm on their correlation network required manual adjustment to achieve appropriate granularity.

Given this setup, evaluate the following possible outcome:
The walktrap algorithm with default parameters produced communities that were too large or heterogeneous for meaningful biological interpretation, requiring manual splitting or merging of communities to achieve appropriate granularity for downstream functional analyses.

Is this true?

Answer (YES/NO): NO